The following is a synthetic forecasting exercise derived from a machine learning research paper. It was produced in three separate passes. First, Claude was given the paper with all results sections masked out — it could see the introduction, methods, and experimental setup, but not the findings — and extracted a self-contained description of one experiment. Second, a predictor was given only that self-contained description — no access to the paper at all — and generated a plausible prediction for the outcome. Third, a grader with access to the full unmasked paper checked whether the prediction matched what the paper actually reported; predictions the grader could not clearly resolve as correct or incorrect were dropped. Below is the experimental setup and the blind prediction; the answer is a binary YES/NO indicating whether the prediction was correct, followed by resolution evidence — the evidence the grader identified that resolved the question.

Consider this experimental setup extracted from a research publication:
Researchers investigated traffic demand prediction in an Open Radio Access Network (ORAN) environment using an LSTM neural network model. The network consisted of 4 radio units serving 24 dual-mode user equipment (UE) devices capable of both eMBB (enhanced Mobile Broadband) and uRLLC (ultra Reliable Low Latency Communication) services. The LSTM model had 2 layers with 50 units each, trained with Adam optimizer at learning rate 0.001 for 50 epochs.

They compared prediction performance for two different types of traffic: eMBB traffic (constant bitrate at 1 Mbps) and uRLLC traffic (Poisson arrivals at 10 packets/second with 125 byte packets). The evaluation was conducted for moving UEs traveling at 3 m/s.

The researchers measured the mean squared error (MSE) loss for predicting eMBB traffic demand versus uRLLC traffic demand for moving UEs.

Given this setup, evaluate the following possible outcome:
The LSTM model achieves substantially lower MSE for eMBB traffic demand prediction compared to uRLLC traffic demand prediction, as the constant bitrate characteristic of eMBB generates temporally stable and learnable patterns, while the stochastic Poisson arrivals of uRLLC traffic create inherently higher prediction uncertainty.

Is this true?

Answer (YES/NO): NO